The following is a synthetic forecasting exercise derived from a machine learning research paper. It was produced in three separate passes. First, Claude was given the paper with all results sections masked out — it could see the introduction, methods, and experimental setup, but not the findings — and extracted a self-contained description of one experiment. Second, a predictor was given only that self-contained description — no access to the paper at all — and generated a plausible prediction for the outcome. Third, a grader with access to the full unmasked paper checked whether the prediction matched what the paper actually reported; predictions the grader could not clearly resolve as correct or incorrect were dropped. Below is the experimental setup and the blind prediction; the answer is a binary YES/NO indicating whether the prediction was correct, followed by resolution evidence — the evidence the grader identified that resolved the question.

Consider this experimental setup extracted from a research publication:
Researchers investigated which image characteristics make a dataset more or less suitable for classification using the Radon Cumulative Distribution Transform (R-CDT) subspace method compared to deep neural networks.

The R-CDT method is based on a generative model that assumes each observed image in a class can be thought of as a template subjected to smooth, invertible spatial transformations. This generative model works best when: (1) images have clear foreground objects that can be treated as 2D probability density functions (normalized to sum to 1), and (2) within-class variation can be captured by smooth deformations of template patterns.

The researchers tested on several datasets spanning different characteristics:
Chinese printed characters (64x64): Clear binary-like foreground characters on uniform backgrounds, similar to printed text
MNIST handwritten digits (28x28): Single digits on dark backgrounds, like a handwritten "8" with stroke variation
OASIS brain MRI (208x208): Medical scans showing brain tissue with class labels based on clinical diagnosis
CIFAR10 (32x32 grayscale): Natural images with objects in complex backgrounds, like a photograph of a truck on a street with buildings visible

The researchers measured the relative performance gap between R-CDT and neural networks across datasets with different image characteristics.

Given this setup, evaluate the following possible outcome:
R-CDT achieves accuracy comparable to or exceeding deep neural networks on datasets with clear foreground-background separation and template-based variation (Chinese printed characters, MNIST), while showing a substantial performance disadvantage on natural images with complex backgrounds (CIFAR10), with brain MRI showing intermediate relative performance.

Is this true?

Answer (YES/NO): NO